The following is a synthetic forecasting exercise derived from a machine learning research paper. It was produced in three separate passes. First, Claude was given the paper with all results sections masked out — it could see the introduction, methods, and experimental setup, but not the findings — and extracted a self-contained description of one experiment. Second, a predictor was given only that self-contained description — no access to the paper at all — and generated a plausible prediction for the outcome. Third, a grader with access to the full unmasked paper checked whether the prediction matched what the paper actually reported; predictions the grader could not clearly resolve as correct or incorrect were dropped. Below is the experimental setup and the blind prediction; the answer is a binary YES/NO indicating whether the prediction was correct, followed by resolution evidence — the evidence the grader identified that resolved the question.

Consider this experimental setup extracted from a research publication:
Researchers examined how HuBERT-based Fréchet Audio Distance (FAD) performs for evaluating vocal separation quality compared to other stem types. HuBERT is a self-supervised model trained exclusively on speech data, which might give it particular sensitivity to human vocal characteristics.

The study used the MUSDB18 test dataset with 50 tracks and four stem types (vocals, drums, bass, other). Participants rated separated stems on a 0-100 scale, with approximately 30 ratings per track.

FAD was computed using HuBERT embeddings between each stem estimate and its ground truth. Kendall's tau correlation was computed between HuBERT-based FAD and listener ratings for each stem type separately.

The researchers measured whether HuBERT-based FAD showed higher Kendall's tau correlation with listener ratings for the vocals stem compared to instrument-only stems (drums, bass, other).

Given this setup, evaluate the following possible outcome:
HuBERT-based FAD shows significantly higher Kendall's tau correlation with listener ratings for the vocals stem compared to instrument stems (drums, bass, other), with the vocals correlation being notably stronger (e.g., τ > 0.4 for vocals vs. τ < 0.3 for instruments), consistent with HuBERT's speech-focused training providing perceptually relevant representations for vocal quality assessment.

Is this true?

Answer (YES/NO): NO